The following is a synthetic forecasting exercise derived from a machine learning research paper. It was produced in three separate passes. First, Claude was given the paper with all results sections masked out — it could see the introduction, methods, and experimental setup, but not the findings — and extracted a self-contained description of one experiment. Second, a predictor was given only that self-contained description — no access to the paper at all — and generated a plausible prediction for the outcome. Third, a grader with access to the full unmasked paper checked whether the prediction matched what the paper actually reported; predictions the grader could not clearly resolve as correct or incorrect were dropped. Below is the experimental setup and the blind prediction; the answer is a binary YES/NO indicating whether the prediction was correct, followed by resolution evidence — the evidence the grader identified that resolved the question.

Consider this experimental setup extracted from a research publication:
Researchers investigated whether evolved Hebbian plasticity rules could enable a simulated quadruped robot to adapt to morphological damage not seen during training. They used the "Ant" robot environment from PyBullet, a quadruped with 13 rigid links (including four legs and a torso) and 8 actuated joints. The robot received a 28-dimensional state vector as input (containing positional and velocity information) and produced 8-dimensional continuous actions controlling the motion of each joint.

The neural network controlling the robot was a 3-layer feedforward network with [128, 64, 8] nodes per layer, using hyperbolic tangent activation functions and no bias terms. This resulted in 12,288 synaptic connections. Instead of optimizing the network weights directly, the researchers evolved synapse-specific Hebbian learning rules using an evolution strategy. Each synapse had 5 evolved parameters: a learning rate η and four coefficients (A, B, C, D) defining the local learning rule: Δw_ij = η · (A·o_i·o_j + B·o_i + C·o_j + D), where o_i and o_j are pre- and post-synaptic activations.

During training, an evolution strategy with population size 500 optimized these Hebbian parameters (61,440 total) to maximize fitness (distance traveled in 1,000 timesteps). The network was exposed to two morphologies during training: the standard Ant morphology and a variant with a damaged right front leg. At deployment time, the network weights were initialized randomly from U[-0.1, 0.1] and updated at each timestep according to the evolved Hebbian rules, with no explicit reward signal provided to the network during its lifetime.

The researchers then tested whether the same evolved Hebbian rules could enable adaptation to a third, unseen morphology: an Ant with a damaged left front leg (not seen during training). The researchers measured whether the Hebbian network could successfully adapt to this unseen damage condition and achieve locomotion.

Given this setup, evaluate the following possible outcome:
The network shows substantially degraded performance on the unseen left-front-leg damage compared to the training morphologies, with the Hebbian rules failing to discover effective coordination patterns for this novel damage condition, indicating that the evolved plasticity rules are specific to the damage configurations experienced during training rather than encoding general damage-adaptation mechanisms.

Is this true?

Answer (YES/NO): NO